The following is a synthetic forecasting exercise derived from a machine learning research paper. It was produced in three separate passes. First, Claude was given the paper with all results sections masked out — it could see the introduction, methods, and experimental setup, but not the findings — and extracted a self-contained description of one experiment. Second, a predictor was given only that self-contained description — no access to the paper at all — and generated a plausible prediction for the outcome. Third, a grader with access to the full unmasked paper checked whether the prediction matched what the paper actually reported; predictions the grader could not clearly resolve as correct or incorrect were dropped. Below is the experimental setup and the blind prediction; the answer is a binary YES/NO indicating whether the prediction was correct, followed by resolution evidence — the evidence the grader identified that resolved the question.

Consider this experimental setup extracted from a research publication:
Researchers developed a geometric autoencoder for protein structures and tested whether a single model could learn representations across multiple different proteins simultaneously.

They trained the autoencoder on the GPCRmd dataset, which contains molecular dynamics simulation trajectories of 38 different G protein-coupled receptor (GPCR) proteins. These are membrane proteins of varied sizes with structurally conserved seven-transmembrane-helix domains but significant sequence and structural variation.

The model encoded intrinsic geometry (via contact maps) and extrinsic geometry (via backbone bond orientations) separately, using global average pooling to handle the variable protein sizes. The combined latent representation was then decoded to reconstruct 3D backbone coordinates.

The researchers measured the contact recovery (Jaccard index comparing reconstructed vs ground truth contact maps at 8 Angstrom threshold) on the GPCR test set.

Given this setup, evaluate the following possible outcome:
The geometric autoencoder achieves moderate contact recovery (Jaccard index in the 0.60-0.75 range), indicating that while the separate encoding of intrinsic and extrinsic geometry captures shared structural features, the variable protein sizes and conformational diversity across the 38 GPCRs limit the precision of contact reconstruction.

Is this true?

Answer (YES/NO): NO